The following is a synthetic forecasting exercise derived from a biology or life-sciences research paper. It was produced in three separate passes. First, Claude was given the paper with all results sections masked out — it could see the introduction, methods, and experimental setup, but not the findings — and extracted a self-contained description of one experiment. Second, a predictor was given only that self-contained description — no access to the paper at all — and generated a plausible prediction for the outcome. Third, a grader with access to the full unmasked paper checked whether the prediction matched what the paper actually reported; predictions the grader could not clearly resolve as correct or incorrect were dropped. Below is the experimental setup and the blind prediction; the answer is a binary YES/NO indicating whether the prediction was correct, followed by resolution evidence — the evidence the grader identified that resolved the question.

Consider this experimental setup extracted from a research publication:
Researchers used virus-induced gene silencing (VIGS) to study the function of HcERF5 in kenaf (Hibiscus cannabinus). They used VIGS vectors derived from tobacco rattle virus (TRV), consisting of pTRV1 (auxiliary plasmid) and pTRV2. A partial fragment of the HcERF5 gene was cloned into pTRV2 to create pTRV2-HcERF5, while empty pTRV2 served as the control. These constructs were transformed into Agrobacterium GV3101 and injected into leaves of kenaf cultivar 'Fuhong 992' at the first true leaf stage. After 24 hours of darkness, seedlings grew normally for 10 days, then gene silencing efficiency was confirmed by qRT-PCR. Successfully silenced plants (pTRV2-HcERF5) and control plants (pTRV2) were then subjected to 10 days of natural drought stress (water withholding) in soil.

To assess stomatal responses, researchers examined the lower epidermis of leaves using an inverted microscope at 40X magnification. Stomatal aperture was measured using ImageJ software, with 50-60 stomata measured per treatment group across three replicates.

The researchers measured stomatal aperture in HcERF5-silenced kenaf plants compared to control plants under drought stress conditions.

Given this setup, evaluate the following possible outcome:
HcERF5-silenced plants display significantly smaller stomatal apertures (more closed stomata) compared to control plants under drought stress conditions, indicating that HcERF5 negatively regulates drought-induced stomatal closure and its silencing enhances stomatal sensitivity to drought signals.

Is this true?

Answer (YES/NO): NO